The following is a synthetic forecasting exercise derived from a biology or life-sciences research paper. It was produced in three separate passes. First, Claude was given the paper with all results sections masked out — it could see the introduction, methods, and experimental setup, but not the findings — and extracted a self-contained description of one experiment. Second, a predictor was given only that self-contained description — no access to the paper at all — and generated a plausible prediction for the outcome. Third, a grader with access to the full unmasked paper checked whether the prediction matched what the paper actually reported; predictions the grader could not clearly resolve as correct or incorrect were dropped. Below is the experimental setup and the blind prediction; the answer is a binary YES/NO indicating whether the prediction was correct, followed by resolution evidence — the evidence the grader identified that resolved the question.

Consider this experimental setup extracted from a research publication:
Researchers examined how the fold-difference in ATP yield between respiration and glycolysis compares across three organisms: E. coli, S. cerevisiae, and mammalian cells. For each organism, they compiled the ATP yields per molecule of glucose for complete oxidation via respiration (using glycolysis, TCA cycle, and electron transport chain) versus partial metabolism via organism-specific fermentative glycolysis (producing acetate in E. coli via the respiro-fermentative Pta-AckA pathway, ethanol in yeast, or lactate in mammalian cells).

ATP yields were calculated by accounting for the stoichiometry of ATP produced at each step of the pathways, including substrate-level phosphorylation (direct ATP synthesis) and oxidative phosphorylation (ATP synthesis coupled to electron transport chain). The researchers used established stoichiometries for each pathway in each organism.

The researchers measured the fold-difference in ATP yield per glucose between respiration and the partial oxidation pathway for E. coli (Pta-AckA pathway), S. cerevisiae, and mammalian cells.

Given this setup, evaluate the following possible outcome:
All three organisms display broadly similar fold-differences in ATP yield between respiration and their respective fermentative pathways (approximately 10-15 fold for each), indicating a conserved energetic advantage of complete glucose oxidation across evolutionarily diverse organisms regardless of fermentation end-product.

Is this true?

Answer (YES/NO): NO